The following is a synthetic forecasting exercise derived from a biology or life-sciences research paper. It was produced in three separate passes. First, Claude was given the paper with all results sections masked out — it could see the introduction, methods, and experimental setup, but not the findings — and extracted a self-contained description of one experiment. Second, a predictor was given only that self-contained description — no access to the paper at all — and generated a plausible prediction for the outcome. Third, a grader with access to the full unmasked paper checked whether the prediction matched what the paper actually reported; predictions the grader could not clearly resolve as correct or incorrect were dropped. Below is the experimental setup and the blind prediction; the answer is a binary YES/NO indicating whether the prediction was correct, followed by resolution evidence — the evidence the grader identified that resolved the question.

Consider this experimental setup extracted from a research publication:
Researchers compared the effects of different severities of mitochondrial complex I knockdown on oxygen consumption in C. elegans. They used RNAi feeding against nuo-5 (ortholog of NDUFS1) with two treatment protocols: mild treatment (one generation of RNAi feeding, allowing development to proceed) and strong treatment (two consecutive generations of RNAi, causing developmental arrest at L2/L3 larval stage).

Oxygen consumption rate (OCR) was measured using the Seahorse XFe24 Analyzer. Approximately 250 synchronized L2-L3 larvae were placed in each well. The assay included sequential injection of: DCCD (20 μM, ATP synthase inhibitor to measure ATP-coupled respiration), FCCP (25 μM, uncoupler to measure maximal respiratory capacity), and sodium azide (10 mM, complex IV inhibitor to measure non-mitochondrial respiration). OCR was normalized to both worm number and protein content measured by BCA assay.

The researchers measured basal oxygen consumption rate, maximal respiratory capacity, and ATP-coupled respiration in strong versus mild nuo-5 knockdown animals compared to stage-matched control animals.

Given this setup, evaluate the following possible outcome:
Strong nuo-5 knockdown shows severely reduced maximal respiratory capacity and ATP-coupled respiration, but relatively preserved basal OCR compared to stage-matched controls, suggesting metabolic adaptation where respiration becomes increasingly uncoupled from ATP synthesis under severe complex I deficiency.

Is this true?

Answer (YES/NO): NO